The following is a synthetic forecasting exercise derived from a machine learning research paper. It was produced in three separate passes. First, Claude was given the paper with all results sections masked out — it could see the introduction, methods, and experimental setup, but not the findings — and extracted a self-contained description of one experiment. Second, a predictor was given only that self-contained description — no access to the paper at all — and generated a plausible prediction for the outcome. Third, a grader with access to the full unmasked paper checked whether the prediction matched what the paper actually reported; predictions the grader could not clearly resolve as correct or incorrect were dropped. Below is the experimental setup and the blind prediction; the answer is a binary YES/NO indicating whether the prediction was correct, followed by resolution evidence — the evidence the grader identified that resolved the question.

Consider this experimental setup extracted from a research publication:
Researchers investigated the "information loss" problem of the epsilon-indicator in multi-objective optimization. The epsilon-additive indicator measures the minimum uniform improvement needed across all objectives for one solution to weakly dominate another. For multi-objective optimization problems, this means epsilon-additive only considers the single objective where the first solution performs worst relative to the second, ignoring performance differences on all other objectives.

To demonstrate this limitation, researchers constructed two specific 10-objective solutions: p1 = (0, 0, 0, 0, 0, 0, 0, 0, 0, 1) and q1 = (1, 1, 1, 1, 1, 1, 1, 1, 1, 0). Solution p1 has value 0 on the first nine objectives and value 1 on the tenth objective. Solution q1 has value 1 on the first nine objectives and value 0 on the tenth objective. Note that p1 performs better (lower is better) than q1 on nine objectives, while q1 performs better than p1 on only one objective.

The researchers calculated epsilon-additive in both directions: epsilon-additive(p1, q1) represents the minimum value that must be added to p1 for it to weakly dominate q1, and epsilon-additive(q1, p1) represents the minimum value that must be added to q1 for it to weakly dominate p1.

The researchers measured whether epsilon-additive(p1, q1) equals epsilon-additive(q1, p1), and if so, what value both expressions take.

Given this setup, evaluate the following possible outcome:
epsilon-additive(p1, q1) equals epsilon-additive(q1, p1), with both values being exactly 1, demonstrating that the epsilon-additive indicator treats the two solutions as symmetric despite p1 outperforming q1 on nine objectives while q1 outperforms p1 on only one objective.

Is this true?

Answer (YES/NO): YES